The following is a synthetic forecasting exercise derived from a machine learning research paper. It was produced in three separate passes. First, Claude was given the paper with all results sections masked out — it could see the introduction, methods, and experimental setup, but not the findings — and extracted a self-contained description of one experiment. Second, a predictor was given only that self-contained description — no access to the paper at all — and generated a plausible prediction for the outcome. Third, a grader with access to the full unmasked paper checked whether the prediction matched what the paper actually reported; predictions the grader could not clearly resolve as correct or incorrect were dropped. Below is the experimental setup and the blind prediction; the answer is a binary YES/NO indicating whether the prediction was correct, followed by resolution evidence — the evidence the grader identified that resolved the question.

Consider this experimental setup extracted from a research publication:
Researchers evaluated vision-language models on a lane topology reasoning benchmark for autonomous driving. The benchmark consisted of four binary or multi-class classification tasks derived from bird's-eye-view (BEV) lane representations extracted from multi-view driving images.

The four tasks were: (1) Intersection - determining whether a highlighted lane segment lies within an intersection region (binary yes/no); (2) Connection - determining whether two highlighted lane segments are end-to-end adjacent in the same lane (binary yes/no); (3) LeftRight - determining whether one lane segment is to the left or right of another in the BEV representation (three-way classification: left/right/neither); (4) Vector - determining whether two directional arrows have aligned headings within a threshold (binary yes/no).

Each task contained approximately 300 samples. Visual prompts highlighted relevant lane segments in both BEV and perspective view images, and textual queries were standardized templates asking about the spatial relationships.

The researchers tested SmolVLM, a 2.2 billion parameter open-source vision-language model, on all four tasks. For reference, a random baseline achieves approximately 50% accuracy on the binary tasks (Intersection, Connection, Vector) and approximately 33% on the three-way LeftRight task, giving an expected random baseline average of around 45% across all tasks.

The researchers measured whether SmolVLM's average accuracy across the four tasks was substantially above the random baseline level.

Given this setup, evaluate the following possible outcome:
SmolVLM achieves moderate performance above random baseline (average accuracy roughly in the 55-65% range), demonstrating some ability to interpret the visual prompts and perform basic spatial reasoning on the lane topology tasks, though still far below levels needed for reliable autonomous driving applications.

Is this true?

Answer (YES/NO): NO